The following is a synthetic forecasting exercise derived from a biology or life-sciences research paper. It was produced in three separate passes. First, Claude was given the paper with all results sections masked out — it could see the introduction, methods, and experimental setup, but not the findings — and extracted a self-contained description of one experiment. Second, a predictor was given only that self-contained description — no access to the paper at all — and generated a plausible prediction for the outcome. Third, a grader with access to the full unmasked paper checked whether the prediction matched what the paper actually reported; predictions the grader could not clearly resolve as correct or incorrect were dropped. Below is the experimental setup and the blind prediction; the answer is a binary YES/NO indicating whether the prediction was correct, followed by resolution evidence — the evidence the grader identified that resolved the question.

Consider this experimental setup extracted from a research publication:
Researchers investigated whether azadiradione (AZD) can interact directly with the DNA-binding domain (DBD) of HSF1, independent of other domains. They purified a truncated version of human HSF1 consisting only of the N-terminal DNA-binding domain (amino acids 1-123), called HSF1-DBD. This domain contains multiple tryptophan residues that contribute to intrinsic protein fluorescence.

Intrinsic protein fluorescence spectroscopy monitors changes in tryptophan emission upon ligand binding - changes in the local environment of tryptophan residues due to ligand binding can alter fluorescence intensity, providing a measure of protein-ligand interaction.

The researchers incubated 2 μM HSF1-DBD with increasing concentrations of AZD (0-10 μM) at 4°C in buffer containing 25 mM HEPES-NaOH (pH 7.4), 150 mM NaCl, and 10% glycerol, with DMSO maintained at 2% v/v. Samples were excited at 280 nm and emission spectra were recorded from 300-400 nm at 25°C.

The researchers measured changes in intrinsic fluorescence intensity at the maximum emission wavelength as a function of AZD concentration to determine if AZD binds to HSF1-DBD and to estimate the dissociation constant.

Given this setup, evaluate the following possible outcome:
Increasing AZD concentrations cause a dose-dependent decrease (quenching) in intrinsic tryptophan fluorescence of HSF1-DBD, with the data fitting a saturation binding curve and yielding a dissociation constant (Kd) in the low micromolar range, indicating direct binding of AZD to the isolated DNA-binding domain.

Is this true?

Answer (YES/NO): NO